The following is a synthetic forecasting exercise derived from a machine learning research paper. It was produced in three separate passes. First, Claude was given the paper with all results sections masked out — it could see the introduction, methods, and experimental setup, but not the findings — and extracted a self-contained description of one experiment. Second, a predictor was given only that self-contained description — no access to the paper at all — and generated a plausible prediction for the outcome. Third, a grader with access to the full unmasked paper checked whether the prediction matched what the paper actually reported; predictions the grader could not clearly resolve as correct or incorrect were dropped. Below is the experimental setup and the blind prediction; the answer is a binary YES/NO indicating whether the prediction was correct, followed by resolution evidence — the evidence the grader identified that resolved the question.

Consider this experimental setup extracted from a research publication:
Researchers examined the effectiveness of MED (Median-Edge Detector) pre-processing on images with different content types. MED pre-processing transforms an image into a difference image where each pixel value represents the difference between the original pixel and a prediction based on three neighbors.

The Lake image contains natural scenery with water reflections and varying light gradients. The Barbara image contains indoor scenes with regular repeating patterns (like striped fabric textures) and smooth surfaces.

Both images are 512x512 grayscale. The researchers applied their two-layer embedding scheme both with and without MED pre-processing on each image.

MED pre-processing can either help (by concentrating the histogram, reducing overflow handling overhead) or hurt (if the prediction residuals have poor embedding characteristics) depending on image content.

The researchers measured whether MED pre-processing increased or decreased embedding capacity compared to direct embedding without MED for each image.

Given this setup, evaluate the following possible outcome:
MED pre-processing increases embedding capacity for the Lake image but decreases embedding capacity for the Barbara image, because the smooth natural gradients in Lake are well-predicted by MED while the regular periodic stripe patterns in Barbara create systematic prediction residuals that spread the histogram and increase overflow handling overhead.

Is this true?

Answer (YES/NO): NO